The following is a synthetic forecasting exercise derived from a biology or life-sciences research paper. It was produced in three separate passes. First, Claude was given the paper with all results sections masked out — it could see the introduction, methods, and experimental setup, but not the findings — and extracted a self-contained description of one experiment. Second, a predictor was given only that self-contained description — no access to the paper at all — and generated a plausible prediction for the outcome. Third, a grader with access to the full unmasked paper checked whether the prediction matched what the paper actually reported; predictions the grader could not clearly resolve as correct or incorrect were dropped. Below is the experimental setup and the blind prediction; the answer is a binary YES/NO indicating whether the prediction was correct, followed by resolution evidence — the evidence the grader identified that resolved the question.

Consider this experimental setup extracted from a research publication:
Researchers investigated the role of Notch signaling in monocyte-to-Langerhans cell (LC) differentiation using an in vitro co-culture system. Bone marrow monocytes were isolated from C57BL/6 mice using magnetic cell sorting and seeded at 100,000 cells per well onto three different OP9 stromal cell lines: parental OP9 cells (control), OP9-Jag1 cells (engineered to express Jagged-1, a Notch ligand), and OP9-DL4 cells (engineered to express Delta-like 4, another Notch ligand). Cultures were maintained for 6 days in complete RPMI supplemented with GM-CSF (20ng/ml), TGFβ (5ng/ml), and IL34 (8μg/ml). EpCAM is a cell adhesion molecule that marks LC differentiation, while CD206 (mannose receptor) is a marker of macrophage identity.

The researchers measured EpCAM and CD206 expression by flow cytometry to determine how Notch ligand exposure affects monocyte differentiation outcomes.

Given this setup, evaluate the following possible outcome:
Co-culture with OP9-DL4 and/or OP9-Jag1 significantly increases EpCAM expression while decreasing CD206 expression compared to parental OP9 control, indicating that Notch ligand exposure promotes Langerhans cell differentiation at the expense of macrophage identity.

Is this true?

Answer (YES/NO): NO